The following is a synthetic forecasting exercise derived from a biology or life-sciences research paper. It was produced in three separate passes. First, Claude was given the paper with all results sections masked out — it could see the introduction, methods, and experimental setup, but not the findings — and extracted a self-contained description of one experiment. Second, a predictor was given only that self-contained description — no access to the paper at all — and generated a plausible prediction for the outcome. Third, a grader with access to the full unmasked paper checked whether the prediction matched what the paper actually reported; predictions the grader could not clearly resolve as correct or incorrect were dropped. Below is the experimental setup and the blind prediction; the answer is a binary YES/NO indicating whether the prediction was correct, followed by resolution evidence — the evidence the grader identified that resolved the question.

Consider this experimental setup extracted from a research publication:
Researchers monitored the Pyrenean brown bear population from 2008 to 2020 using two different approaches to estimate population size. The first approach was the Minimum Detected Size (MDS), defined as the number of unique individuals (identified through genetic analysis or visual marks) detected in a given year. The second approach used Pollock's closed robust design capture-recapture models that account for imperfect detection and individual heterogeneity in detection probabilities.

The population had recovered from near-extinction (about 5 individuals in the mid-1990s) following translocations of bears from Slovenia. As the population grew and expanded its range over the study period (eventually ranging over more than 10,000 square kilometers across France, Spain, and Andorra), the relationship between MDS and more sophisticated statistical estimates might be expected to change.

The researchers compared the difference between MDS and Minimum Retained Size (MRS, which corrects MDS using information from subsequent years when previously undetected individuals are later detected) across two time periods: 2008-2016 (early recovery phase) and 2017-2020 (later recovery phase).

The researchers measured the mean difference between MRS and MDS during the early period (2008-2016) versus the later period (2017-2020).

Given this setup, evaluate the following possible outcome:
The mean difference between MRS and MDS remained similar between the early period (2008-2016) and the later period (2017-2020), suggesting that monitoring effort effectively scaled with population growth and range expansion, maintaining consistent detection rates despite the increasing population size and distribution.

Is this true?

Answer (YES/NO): NO